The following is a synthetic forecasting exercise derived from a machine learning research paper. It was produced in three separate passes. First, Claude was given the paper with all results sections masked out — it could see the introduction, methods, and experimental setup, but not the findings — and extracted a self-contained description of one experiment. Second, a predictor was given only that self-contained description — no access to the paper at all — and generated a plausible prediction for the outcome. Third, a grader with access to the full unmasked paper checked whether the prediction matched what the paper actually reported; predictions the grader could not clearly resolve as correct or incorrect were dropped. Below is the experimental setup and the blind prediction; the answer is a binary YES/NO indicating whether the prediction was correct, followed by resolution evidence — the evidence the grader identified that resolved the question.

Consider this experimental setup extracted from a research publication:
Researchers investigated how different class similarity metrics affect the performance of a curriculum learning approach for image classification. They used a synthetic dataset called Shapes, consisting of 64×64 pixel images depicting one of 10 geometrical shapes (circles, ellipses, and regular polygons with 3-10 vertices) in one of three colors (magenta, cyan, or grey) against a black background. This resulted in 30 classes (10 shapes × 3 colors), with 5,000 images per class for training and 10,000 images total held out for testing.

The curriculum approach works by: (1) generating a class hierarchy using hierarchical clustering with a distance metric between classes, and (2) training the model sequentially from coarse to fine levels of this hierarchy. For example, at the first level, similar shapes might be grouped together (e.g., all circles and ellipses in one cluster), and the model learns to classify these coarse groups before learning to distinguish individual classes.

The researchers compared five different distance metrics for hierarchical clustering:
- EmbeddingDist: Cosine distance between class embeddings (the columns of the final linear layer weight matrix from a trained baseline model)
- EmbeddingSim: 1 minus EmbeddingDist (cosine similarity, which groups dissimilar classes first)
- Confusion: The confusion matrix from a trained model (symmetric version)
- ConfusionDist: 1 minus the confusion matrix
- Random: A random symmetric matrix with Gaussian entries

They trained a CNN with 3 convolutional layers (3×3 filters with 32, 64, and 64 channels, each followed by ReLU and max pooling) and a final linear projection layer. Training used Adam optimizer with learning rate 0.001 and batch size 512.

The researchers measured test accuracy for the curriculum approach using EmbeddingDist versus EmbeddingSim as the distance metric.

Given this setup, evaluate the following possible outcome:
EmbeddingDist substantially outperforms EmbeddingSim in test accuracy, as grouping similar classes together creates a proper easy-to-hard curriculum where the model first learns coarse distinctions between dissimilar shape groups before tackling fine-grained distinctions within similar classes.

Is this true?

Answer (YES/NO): YES